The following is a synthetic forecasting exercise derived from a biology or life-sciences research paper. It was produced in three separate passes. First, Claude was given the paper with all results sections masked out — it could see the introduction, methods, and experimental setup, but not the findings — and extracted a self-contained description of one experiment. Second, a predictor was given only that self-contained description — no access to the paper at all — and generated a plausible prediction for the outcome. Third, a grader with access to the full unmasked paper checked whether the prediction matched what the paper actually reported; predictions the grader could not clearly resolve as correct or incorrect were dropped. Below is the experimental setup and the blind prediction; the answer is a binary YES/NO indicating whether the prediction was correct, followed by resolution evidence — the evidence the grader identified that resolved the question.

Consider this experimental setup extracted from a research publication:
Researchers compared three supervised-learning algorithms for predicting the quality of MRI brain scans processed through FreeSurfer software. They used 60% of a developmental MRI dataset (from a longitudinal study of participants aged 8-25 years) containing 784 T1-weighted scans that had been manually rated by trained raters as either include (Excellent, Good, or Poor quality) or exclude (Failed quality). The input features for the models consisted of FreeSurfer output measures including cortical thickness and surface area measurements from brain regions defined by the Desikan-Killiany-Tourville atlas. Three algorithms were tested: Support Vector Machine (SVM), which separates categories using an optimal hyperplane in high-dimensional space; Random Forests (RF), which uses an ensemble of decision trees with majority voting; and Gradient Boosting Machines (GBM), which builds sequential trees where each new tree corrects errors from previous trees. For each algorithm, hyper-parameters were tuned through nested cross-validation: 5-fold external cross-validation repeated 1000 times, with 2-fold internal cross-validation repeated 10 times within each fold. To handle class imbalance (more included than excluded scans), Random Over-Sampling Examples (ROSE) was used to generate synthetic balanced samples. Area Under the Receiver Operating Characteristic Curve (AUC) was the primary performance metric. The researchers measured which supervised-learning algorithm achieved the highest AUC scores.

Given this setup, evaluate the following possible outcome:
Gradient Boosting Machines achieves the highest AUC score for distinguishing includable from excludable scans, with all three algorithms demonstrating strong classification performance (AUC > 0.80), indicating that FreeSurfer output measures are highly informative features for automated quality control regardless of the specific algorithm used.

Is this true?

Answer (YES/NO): NO